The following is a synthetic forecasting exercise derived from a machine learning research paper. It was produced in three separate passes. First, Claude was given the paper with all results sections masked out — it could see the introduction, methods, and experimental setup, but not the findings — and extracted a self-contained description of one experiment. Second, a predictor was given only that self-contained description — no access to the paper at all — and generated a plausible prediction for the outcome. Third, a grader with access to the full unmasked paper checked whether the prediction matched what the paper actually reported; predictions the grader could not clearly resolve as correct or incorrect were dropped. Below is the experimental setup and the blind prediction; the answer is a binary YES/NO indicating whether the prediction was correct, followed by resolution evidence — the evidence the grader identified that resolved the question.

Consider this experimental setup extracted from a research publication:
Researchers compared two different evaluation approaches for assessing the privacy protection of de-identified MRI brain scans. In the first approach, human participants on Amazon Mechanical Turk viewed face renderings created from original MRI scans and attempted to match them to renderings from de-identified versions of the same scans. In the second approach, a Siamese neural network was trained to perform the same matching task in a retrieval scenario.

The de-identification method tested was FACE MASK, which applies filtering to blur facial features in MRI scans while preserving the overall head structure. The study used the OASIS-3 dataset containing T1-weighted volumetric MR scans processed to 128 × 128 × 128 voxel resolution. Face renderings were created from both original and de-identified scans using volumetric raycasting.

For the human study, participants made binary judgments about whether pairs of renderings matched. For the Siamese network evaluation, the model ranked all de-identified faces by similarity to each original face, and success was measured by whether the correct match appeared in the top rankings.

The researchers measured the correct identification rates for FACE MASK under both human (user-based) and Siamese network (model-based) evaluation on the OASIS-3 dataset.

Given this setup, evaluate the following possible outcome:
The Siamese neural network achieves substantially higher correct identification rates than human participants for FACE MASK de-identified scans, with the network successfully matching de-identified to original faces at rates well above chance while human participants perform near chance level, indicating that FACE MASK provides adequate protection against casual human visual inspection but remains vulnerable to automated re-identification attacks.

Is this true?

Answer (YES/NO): NO